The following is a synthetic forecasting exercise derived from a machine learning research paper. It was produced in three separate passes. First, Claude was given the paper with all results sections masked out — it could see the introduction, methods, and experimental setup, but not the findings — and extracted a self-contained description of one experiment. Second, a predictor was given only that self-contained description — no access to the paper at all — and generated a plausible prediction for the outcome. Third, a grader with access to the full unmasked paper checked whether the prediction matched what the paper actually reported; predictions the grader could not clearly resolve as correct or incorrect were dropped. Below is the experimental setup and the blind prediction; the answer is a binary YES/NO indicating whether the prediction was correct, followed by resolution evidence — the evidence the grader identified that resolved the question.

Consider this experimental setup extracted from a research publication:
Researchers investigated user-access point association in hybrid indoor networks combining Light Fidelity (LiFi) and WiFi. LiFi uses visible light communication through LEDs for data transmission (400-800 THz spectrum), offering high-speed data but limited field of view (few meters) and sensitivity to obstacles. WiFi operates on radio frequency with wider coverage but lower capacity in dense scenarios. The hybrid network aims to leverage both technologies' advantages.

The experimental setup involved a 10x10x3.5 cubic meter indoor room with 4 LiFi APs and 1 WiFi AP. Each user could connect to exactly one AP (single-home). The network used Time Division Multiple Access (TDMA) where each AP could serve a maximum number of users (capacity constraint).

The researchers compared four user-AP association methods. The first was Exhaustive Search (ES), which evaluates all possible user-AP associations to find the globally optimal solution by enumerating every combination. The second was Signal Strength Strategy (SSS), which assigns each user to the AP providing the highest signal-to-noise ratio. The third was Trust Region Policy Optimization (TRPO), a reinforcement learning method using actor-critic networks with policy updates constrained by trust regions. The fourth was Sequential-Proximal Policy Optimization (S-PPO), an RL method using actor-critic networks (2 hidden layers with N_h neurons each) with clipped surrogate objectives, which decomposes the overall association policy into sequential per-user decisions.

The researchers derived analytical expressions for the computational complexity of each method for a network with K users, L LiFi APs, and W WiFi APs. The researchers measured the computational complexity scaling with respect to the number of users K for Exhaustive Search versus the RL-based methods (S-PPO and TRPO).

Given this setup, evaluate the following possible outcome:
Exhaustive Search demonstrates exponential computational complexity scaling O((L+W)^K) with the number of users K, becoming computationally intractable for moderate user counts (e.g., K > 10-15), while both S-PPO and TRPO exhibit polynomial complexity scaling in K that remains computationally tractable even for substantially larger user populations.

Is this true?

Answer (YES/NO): YES